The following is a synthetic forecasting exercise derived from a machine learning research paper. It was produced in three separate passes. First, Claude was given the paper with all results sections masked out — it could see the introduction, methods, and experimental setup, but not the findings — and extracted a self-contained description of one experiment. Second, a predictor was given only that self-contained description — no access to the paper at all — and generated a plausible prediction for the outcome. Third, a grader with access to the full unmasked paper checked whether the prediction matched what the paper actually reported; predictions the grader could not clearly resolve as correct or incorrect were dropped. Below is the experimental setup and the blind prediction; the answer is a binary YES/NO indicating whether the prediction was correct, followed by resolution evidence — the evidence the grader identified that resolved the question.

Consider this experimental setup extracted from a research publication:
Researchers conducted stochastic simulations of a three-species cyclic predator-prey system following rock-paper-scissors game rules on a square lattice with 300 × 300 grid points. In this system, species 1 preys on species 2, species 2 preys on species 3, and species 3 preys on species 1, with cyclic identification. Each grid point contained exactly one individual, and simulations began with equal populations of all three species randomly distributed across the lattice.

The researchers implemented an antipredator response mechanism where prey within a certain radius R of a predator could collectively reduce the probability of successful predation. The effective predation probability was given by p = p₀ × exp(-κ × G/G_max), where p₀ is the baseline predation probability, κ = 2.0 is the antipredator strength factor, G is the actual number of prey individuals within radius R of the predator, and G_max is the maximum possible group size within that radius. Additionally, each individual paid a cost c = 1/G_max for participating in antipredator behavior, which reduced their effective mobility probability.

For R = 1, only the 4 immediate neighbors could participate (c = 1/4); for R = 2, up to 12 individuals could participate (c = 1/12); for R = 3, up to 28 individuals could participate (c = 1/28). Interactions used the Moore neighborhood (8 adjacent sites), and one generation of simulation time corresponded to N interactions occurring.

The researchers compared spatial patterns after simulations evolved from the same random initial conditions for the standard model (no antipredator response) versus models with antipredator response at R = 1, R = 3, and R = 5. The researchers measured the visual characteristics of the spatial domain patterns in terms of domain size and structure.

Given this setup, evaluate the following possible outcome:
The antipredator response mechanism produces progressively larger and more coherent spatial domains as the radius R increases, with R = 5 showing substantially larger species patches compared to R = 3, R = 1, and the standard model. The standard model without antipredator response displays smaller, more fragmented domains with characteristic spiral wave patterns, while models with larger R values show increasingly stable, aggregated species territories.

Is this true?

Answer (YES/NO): NO